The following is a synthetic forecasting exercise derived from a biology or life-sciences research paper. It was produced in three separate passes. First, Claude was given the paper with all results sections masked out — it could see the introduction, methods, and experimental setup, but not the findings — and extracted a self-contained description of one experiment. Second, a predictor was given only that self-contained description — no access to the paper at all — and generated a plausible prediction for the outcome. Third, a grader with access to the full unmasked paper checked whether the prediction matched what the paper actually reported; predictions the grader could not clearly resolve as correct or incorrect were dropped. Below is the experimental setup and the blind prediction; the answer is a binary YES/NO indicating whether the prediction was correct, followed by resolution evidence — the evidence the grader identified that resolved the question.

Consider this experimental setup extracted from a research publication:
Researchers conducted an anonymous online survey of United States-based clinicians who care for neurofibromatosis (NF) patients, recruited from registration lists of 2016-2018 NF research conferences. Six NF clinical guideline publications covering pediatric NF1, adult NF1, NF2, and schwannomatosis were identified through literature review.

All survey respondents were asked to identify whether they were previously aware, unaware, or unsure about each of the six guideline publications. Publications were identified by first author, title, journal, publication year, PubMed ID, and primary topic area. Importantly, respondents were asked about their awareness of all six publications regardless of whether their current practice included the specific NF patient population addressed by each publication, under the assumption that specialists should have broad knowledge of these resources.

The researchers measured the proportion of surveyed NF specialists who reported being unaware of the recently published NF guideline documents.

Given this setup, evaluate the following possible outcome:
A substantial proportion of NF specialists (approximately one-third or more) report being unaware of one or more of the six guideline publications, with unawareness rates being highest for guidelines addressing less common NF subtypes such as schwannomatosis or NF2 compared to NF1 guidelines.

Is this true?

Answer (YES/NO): YES